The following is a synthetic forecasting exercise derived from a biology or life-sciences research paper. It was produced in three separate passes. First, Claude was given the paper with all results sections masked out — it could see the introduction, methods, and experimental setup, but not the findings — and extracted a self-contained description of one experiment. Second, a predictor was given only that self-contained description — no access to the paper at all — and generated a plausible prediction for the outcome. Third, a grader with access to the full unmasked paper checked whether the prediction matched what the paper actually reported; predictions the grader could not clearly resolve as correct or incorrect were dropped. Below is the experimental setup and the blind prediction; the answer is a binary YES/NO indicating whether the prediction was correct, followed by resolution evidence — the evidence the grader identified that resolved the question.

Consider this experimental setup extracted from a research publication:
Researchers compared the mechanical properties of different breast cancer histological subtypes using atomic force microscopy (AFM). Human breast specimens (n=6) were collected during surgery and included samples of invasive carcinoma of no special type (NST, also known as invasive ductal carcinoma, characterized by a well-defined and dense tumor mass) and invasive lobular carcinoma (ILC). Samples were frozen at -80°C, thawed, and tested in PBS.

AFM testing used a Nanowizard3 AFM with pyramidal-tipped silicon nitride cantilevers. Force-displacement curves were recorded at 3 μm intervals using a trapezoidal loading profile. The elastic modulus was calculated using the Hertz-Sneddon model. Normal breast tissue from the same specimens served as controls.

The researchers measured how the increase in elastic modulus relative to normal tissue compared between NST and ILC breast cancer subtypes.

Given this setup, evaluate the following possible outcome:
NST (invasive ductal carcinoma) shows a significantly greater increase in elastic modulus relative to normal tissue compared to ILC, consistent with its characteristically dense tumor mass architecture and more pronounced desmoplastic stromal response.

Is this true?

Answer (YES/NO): NO